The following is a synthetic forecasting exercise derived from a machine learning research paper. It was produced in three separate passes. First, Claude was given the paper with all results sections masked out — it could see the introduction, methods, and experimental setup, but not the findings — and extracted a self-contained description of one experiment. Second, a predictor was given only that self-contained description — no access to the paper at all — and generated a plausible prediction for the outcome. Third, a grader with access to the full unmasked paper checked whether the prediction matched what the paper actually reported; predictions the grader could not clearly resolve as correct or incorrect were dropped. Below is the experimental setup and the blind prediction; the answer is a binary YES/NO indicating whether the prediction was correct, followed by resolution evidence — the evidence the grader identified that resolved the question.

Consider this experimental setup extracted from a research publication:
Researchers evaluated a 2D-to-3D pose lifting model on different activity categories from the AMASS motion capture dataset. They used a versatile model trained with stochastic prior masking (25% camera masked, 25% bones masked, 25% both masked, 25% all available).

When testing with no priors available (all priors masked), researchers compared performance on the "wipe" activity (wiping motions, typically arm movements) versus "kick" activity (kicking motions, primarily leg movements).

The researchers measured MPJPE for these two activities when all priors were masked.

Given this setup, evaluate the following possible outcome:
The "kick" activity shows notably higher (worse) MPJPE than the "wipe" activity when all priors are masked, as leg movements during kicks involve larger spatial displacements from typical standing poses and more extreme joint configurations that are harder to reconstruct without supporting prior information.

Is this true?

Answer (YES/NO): YES